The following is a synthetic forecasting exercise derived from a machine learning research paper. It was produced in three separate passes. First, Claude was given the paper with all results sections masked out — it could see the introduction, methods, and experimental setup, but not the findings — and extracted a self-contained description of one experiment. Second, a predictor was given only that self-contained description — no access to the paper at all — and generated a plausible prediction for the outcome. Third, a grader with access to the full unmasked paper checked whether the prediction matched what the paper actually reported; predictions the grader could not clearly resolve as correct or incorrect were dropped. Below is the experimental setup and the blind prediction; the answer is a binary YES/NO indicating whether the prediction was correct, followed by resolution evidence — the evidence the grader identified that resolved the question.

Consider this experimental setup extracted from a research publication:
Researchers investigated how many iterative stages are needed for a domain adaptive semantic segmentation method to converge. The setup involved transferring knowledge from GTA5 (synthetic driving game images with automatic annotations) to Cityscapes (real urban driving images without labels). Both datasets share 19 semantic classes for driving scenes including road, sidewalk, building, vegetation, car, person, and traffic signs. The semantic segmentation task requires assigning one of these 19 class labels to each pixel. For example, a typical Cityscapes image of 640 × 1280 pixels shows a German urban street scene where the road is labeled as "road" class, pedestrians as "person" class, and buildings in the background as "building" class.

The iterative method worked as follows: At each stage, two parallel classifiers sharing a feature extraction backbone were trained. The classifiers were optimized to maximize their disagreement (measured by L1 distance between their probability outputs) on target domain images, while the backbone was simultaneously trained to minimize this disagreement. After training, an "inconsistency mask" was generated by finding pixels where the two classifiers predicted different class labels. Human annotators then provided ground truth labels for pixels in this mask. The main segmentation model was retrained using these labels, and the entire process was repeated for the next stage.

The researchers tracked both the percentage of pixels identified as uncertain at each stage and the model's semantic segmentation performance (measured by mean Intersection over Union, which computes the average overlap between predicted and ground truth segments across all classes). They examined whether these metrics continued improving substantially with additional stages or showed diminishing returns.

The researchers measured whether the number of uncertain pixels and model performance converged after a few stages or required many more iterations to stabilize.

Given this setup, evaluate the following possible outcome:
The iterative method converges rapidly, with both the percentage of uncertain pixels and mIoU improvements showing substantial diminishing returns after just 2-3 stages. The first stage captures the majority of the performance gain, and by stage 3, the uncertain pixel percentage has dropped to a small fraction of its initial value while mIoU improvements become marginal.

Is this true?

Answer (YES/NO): NO